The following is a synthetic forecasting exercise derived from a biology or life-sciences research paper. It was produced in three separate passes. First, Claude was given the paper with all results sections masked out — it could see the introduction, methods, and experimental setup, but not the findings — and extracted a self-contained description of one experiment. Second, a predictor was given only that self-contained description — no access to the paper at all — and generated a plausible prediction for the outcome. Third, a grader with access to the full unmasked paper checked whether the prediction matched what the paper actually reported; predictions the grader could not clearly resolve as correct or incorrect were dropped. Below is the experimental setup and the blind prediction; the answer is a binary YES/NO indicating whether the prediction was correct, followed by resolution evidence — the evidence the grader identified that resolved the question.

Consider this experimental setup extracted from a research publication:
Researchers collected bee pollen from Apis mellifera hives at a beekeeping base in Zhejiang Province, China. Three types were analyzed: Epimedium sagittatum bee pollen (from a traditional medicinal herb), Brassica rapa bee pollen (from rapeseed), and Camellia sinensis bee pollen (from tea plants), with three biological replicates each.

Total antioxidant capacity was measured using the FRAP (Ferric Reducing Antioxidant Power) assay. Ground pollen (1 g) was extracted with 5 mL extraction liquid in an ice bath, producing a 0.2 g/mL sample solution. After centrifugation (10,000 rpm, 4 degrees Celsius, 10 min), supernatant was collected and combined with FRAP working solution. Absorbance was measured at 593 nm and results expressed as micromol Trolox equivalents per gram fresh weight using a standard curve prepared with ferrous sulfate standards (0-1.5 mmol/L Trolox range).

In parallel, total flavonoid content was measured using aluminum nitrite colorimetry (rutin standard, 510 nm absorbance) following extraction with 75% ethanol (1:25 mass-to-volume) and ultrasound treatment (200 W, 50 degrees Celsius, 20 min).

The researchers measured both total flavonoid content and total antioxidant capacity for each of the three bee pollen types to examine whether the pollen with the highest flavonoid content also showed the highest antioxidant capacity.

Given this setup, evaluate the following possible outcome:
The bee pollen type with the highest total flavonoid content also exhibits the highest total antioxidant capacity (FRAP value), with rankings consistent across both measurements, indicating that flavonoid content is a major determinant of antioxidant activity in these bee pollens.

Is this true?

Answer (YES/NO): YES